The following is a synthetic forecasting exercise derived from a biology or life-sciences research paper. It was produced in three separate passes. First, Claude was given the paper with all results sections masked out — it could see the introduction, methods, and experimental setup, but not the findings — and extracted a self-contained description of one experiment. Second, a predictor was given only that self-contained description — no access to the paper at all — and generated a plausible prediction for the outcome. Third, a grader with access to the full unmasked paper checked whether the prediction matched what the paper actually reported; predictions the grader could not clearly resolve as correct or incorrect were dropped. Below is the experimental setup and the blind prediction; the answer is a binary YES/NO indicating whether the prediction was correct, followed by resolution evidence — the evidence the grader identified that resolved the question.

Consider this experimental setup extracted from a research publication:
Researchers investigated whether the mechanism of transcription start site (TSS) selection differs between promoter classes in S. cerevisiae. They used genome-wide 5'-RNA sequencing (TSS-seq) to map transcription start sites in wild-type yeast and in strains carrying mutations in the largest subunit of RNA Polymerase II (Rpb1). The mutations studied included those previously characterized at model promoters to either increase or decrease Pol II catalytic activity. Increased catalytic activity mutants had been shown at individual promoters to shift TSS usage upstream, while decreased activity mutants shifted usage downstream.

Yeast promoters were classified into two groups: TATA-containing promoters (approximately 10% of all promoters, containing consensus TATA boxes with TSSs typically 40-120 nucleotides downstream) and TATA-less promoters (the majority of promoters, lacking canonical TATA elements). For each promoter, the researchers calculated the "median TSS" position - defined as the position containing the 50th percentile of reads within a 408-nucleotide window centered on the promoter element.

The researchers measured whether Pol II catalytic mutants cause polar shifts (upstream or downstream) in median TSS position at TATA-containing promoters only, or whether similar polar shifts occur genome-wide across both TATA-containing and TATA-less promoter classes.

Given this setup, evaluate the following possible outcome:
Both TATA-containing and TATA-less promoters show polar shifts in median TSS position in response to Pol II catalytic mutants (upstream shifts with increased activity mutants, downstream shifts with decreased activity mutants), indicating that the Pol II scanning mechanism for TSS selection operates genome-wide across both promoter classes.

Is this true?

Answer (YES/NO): YES